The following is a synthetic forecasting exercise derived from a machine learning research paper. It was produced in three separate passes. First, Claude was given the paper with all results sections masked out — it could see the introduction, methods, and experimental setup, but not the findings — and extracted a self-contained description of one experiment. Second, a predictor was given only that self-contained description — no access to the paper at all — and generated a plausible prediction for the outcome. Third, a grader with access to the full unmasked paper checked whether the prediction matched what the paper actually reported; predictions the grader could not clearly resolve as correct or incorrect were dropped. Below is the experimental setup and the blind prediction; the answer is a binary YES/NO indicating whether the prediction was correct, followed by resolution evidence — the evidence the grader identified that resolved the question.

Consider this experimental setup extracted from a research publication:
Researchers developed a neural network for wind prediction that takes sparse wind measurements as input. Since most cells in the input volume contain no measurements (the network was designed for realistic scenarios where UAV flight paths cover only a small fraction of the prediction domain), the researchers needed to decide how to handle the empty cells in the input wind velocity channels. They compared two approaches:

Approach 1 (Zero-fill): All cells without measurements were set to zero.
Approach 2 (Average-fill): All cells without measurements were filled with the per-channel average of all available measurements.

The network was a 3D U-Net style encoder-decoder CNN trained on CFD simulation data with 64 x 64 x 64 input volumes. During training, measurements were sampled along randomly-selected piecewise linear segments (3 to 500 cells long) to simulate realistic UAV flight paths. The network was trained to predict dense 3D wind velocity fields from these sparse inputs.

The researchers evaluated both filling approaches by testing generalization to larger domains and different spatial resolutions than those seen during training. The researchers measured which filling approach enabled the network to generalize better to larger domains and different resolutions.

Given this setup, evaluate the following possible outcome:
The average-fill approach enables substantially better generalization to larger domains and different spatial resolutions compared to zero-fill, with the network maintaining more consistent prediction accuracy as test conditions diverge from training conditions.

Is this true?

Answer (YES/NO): YES